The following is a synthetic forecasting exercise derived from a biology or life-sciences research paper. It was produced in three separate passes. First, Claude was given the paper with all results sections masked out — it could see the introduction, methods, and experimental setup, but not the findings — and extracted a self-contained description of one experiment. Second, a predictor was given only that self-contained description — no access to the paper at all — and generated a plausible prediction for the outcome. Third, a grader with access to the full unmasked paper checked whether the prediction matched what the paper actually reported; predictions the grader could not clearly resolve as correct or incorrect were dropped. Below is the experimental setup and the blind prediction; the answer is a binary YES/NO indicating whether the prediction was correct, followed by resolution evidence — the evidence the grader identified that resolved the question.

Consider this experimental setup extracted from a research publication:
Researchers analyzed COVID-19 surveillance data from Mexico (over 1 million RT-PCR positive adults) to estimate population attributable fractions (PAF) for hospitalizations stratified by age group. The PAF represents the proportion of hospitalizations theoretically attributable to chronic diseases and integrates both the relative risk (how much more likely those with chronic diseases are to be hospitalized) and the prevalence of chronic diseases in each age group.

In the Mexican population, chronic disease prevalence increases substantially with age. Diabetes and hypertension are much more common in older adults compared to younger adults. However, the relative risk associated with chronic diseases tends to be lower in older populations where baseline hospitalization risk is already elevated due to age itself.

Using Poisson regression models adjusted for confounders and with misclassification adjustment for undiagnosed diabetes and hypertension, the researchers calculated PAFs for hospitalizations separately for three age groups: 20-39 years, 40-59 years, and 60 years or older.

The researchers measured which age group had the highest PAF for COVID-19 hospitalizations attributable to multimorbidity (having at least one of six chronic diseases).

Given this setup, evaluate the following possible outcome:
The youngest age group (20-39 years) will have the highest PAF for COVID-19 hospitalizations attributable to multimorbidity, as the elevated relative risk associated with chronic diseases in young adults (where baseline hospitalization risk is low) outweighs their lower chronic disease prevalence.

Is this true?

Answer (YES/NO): NO